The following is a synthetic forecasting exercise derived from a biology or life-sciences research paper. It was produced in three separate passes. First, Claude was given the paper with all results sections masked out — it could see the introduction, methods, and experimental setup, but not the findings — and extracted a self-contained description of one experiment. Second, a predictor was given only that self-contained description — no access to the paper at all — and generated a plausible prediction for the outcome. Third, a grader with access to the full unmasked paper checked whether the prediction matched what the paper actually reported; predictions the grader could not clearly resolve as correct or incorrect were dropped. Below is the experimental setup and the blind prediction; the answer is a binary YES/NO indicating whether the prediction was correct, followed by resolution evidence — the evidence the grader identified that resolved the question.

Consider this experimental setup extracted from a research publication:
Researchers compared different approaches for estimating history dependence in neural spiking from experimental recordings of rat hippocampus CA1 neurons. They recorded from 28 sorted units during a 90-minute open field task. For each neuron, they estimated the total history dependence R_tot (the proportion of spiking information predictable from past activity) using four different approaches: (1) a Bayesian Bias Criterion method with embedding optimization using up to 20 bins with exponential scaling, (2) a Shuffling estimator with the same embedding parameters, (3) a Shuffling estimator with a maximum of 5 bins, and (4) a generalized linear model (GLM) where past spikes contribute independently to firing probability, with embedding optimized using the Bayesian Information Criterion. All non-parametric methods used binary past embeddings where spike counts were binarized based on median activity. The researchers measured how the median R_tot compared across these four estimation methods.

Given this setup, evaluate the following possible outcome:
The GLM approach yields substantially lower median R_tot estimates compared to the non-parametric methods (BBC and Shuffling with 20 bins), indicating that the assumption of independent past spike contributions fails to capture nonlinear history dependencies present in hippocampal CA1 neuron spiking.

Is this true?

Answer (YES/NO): YES